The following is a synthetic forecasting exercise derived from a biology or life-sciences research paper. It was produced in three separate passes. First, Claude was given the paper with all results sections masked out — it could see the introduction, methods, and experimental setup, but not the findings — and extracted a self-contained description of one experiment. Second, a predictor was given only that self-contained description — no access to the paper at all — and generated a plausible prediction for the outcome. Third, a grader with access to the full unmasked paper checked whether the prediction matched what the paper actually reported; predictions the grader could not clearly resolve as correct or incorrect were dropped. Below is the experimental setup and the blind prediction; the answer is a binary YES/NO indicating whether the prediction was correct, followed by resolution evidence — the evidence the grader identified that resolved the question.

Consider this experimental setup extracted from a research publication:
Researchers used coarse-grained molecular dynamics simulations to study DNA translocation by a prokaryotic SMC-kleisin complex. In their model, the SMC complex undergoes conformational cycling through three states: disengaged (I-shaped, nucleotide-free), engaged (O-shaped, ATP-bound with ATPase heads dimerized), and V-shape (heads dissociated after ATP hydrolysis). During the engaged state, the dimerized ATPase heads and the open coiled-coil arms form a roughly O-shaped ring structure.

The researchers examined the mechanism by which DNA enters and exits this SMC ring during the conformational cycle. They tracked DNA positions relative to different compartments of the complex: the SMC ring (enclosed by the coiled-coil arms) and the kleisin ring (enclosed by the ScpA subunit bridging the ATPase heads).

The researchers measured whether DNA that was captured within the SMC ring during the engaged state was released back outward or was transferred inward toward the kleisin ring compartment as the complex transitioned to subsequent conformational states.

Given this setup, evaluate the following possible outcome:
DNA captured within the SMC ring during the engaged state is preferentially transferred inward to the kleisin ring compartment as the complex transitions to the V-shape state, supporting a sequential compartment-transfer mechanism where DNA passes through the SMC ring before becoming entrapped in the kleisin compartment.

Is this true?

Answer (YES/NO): NO